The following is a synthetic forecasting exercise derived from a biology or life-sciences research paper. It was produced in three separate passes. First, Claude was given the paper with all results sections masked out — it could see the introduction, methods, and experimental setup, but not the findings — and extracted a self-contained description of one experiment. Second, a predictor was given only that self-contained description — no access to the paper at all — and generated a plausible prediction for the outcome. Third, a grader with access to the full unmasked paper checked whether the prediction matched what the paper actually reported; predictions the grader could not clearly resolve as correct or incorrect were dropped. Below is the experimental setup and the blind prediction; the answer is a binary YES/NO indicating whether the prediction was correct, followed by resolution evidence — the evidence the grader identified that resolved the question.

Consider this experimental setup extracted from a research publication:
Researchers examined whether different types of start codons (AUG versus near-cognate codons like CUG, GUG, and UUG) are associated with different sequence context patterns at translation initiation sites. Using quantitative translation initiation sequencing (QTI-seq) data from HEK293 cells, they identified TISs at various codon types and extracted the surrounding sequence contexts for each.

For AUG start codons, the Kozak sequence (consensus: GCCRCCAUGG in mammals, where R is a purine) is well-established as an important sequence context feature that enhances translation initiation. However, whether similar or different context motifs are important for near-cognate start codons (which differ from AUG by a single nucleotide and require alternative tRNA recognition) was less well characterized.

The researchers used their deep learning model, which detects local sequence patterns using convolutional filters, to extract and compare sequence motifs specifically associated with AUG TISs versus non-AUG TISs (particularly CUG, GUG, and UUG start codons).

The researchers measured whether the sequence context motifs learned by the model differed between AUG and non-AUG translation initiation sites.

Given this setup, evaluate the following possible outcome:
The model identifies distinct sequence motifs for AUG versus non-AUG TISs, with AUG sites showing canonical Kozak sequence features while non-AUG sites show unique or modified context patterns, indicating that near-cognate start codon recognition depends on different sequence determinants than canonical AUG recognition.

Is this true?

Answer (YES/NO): YES